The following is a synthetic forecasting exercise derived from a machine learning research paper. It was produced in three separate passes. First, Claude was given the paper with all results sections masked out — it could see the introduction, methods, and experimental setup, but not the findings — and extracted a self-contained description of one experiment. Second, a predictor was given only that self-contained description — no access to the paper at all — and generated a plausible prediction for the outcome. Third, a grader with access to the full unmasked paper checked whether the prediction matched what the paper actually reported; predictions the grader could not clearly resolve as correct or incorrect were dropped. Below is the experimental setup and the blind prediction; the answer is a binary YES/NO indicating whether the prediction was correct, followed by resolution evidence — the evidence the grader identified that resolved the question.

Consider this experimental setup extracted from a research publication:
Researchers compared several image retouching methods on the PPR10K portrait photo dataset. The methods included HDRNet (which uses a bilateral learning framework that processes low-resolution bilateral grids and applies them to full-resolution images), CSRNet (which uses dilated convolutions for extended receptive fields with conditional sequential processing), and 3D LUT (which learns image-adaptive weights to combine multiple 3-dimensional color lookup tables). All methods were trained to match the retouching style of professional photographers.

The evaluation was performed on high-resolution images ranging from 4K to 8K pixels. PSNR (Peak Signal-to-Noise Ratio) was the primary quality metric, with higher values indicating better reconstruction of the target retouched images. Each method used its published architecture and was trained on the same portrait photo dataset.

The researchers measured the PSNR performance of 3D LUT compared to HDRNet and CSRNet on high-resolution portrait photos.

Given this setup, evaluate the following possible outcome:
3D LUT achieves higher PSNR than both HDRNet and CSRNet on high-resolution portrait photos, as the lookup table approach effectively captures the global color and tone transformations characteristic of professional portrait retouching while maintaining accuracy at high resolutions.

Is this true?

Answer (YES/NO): YES